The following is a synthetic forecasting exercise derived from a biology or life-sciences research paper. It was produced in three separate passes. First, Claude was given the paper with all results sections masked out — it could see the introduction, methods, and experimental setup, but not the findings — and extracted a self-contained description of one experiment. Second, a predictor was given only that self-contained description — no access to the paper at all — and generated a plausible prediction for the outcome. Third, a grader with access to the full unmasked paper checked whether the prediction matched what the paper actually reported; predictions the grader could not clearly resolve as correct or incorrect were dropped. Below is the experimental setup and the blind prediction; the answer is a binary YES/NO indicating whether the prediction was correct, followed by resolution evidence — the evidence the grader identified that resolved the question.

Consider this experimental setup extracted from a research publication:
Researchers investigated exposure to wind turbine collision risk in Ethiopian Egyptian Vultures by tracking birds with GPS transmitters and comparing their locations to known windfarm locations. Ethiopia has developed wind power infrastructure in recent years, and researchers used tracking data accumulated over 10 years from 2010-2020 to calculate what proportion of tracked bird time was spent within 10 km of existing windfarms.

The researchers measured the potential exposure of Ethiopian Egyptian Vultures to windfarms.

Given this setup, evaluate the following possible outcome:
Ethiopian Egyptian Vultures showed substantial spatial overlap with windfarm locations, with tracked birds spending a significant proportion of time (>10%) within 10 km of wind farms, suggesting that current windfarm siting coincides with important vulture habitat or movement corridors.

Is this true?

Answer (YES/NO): NO